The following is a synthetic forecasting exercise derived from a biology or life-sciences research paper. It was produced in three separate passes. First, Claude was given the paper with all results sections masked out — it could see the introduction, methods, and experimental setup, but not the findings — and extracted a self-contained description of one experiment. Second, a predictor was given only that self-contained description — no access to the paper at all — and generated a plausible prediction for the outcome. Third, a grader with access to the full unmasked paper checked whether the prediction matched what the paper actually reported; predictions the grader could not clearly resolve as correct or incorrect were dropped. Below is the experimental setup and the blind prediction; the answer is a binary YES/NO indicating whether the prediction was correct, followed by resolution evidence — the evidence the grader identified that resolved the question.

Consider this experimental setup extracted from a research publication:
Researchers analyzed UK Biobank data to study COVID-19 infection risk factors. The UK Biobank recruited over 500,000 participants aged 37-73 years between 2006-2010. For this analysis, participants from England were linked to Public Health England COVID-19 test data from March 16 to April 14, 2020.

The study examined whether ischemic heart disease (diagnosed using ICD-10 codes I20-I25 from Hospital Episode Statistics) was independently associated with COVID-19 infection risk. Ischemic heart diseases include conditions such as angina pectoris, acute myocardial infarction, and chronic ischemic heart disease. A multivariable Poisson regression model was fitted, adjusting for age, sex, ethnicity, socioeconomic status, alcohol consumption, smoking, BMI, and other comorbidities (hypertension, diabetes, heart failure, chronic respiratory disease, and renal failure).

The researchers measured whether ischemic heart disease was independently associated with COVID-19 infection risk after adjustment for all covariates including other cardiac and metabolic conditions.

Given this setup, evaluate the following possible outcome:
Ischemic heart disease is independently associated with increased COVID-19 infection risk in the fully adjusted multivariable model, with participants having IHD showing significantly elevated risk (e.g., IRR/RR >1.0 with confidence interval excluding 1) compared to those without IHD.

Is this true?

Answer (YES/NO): NO